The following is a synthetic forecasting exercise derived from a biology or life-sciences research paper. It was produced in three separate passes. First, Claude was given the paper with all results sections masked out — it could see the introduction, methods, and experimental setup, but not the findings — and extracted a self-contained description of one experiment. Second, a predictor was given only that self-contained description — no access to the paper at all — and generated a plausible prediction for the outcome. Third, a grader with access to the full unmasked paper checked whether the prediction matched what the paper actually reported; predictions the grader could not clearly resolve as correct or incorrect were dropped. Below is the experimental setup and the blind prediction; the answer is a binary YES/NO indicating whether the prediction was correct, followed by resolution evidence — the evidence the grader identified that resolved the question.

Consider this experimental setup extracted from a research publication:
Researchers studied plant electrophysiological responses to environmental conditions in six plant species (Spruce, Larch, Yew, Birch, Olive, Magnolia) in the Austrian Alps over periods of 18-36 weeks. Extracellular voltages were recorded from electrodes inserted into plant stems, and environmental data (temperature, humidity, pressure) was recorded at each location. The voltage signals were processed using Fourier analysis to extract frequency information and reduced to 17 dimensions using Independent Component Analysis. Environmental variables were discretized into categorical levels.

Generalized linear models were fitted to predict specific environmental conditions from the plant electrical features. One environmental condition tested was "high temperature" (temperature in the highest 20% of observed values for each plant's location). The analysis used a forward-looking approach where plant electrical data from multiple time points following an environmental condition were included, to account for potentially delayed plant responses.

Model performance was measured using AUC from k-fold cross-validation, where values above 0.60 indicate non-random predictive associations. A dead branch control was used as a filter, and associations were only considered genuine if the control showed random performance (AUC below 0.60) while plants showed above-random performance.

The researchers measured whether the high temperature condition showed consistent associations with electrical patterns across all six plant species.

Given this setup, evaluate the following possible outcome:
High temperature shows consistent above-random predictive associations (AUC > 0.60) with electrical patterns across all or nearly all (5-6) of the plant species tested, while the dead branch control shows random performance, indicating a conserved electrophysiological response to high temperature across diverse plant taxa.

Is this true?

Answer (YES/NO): YES